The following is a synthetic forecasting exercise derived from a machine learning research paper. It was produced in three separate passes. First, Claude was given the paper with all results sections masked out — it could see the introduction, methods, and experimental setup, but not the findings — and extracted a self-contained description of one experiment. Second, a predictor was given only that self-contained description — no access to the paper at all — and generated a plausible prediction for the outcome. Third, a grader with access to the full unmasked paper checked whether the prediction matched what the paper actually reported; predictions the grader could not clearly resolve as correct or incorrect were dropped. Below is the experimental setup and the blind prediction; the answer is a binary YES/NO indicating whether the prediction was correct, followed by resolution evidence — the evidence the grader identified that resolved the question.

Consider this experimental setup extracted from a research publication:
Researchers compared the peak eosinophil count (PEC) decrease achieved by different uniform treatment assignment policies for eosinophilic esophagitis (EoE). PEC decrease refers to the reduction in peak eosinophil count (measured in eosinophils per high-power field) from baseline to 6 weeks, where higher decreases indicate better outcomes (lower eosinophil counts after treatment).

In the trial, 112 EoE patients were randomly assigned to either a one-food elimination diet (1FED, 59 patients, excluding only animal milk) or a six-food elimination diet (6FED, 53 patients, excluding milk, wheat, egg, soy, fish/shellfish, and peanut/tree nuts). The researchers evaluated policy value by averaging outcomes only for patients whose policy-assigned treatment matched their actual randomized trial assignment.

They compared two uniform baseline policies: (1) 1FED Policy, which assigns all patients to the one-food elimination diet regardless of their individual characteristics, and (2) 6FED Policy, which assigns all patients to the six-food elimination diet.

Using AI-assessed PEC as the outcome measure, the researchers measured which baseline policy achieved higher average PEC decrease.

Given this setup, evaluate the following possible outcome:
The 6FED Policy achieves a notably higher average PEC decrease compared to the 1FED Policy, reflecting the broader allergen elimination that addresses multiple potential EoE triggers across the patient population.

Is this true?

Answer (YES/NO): NO